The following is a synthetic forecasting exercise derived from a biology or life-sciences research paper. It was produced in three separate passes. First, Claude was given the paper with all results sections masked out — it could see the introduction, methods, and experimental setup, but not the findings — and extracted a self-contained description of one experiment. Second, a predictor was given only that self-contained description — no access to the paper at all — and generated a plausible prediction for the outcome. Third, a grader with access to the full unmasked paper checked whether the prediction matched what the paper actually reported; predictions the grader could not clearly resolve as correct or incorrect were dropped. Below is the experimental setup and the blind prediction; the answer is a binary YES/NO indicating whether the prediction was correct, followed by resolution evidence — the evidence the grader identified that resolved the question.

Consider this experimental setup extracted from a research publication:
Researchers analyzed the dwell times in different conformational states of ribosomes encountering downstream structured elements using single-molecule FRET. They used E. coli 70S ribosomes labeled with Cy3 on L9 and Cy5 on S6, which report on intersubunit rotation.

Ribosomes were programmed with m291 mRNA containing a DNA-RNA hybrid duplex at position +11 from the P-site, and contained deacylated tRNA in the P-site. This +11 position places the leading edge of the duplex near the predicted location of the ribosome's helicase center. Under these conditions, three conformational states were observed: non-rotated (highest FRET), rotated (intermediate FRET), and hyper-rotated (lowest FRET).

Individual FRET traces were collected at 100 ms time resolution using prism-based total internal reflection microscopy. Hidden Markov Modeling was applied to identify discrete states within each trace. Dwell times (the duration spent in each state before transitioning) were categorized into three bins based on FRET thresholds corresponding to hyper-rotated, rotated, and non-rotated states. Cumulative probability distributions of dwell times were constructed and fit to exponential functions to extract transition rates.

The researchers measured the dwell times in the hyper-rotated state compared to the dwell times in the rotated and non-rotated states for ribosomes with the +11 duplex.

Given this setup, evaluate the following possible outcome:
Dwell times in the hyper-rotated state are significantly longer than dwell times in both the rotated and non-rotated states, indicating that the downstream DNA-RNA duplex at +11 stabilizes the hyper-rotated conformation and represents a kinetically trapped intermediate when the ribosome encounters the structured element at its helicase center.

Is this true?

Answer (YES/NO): YES